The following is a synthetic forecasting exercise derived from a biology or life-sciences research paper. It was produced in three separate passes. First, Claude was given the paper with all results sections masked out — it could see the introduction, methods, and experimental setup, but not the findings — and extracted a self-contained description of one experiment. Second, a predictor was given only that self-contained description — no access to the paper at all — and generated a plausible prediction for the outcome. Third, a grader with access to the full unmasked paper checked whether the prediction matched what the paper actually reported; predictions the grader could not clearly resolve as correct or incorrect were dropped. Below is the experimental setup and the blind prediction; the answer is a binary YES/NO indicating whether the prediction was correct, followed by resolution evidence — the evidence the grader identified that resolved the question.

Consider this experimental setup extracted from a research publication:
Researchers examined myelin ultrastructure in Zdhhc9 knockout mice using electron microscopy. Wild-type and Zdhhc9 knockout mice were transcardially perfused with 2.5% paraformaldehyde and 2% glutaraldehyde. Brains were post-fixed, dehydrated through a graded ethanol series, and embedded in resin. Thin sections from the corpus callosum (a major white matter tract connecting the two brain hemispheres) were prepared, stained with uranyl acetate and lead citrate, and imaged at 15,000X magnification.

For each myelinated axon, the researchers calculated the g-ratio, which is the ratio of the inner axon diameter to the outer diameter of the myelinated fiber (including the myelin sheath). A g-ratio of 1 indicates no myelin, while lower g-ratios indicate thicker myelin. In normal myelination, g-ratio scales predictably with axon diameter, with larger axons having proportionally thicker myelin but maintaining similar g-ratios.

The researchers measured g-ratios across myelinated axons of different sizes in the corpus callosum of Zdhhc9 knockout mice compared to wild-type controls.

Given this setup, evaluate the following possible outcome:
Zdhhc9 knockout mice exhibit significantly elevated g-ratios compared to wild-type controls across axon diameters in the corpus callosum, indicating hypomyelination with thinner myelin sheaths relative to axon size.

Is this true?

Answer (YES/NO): NO